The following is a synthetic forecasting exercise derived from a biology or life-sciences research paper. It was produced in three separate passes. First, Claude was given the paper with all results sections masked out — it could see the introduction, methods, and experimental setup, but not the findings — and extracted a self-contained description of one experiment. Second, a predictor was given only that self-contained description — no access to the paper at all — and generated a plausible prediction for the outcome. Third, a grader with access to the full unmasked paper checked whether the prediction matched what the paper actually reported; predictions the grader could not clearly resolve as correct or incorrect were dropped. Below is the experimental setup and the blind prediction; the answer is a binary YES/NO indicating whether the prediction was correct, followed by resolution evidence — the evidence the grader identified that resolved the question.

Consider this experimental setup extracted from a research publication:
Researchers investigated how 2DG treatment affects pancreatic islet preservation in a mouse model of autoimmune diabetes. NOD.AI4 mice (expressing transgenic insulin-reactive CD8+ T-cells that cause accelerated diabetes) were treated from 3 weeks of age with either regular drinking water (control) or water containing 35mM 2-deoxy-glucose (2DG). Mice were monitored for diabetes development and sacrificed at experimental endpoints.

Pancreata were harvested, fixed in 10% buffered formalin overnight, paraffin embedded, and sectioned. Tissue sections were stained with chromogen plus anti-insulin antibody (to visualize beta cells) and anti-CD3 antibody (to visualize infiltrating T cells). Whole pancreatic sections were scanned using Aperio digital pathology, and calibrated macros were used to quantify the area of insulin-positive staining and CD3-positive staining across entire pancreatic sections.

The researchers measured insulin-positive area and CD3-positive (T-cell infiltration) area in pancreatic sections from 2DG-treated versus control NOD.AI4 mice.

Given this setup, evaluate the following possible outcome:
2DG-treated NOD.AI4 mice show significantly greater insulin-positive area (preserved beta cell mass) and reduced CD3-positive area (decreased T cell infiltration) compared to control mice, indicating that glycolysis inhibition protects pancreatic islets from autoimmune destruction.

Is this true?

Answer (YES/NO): NO